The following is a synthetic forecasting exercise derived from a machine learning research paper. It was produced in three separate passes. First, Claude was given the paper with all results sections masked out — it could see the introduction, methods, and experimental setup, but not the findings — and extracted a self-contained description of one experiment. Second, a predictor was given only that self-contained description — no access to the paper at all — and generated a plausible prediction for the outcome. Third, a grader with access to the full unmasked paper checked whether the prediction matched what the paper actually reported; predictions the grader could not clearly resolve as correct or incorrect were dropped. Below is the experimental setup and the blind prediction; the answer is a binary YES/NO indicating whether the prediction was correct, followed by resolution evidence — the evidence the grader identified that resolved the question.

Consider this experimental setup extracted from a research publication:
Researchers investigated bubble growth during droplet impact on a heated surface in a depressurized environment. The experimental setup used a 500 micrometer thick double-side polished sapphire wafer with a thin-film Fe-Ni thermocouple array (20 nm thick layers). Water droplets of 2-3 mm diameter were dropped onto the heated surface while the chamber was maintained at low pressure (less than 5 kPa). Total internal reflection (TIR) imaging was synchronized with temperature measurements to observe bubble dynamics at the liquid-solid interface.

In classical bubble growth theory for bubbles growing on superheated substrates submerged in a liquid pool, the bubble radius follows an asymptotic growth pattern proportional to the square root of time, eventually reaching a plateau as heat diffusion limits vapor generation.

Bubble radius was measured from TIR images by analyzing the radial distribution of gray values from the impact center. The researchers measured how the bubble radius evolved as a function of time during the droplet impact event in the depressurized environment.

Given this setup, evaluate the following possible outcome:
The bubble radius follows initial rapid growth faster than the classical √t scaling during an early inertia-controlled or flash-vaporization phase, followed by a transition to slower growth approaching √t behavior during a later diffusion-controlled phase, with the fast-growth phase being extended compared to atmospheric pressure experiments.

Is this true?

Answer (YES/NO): NO